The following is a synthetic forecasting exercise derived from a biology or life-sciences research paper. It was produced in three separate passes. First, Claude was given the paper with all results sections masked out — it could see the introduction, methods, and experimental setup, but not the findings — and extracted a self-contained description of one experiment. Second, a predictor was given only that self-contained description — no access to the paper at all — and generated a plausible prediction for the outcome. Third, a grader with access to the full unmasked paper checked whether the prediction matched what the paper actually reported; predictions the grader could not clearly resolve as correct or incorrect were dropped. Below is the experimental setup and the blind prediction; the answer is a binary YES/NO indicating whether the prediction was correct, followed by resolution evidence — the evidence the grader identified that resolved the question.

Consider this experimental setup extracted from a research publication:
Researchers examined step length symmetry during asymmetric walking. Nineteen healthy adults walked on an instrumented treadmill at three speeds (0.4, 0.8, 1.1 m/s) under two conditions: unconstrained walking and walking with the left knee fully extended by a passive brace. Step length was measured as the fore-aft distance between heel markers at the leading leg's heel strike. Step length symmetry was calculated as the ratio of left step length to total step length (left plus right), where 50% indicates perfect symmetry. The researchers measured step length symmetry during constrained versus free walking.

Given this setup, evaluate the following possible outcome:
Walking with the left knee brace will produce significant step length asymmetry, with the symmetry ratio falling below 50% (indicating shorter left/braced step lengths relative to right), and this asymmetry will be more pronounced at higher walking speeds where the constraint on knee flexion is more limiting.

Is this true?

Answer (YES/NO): NO